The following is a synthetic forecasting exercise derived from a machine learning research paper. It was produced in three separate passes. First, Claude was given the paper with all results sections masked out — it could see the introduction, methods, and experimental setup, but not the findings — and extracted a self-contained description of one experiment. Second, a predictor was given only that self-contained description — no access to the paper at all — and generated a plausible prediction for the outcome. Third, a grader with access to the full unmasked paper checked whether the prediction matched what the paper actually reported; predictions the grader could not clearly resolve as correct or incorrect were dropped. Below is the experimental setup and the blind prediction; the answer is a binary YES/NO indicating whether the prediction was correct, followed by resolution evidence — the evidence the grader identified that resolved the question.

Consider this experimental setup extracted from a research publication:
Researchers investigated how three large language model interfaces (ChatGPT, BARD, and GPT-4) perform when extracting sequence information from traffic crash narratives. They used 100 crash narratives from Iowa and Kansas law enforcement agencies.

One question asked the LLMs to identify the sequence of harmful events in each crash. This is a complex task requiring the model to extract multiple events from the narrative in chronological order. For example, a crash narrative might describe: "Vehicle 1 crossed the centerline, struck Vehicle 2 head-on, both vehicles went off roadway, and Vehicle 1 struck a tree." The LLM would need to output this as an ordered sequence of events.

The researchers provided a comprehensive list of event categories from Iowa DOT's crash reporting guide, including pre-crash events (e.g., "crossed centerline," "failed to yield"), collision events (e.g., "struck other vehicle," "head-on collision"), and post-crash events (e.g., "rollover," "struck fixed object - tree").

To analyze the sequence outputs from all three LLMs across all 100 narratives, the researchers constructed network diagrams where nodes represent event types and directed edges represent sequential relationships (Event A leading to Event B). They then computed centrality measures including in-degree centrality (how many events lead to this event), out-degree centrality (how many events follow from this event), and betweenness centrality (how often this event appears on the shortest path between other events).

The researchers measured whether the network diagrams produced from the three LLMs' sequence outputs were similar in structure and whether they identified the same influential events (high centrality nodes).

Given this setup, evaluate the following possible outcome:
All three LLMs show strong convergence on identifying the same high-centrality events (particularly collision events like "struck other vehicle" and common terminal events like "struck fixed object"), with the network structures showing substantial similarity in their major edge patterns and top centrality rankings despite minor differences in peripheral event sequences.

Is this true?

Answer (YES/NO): NO